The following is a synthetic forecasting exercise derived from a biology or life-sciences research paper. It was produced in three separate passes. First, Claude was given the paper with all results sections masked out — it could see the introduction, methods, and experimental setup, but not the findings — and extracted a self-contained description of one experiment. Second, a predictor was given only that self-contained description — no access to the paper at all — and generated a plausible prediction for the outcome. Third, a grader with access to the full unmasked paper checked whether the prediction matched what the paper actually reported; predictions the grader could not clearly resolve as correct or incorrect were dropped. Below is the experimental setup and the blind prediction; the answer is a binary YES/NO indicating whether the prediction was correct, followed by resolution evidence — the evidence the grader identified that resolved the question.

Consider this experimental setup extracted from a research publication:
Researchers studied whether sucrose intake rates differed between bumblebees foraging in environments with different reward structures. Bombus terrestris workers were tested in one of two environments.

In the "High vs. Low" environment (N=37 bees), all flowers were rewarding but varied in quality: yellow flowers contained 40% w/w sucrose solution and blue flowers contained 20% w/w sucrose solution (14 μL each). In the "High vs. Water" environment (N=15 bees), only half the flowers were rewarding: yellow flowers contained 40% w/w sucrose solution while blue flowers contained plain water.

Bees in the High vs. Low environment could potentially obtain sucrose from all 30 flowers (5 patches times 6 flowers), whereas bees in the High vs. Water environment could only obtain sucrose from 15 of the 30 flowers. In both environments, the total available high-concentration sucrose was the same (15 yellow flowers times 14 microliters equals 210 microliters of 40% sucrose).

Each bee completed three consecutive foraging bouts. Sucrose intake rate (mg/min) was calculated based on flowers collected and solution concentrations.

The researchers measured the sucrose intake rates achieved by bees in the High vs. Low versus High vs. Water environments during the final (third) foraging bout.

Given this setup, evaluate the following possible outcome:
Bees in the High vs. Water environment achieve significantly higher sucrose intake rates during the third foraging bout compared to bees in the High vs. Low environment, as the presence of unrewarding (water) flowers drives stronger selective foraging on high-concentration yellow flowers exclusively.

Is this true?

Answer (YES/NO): NO